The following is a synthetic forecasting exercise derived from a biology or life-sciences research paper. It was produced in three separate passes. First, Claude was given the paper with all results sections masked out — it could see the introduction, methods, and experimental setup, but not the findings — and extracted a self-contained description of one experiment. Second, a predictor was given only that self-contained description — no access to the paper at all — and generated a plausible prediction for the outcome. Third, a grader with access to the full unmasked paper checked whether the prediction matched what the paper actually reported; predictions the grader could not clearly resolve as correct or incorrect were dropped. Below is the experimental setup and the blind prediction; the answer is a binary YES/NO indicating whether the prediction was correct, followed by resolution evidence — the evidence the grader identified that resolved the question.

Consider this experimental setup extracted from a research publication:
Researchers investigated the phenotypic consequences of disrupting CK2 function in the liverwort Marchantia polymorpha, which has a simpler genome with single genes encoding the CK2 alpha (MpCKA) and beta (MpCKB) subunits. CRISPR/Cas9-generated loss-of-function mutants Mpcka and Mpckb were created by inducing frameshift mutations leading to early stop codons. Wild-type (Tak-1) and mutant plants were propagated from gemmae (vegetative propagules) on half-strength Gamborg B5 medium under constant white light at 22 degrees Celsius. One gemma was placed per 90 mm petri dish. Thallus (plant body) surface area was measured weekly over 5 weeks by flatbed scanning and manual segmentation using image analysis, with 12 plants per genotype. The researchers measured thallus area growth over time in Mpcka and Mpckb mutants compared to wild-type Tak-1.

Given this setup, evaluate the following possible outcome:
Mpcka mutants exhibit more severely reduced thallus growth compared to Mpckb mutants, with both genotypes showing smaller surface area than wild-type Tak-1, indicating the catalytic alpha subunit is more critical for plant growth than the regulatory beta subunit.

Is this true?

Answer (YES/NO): NO